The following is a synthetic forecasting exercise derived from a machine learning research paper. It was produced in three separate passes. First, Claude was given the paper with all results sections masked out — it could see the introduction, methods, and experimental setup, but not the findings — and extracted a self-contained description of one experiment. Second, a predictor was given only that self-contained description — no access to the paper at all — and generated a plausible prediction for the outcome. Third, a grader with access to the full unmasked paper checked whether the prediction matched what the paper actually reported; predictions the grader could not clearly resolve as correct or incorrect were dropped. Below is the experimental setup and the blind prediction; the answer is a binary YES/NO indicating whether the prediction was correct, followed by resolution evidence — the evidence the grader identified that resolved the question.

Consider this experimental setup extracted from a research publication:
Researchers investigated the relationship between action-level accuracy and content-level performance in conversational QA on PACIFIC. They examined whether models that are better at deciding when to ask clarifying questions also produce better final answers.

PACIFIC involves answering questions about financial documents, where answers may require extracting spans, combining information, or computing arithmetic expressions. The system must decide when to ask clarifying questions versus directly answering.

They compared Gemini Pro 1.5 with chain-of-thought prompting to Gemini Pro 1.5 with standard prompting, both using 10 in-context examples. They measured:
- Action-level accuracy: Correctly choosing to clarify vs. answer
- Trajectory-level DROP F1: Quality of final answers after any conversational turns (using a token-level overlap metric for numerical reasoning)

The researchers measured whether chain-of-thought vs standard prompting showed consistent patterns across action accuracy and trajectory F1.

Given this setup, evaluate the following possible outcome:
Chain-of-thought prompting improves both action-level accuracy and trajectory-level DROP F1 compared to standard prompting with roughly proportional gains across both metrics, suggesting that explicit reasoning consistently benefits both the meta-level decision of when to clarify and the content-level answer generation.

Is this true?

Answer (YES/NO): NO